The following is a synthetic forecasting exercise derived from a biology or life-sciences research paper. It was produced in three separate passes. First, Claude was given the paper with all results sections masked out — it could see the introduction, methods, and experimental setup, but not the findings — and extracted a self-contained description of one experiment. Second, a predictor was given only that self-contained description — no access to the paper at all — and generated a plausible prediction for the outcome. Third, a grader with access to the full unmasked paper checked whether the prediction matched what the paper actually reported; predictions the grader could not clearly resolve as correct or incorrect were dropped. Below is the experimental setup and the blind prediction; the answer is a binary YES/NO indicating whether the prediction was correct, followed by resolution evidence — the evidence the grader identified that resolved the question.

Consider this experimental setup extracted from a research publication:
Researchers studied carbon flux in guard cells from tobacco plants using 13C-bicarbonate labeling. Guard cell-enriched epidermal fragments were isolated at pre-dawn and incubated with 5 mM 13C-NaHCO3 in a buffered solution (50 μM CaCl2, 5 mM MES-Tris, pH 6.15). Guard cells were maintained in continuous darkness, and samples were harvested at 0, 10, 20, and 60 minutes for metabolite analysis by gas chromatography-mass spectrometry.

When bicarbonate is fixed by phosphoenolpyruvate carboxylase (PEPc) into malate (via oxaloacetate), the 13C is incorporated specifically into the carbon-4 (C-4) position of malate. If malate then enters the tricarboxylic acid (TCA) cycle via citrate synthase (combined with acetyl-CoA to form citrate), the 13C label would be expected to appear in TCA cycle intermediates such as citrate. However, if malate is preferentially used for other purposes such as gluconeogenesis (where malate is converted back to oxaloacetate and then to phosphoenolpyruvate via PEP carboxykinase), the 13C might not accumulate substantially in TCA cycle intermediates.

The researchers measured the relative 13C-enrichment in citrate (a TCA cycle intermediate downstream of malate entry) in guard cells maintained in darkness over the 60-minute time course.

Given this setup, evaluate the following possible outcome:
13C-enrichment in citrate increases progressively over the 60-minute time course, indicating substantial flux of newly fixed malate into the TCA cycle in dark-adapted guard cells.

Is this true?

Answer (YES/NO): NO